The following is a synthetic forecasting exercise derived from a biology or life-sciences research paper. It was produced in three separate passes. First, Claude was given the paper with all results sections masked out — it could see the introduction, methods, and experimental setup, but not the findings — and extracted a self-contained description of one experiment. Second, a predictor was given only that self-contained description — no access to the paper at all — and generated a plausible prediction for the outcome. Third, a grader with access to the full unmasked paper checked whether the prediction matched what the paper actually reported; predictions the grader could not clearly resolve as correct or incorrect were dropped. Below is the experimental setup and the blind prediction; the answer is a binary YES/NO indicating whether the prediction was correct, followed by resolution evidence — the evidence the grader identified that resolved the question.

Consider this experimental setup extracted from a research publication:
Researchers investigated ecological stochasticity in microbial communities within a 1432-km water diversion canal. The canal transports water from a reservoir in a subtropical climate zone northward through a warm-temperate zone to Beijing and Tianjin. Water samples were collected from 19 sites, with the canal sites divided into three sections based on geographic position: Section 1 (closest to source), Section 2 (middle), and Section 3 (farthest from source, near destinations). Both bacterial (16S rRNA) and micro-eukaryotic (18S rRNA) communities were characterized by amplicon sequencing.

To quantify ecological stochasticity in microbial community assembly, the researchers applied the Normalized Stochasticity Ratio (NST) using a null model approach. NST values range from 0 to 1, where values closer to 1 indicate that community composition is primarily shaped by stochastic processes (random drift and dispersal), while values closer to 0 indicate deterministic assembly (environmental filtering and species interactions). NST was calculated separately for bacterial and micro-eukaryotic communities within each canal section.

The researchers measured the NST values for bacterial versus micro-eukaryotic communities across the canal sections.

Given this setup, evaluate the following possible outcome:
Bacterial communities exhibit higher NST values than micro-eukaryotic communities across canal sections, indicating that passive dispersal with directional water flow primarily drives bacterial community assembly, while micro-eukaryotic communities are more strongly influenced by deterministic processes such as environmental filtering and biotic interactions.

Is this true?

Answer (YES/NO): NO